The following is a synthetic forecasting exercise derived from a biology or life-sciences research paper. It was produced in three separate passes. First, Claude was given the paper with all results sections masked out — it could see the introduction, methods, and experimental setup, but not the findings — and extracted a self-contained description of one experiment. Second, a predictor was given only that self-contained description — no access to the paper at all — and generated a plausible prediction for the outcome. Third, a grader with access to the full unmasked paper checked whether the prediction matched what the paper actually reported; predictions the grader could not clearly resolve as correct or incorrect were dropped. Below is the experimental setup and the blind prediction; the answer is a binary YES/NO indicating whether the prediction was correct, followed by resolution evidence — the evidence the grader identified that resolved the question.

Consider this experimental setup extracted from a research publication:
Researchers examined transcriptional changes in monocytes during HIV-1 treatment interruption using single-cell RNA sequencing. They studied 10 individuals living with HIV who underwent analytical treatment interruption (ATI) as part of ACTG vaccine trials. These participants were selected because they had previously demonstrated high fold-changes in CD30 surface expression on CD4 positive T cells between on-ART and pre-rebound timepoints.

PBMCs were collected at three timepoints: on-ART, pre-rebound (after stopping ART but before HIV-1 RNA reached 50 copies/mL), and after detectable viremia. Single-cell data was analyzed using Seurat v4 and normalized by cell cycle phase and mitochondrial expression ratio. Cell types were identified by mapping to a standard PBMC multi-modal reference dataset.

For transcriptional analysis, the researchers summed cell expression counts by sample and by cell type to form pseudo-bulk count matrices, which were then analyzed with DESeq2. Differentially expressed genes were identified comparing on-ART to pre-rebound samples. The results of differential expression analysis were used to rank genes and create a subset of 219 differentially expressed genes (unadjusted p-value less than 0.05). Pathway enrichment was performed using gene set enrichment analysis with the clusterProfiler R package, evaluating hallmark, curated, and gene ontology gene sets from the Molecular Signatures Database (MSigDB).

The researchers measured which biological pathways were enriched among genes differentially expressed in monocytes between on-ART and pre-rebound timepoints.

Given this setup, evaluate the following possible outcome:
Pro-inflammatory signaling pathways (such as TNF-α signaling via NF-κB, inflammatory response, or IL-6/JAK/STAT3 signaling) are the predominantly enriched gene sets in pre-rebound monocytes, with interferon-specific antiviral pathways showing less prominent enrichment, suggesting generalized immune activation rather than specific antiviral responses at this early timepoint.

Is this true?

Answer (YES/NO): NO